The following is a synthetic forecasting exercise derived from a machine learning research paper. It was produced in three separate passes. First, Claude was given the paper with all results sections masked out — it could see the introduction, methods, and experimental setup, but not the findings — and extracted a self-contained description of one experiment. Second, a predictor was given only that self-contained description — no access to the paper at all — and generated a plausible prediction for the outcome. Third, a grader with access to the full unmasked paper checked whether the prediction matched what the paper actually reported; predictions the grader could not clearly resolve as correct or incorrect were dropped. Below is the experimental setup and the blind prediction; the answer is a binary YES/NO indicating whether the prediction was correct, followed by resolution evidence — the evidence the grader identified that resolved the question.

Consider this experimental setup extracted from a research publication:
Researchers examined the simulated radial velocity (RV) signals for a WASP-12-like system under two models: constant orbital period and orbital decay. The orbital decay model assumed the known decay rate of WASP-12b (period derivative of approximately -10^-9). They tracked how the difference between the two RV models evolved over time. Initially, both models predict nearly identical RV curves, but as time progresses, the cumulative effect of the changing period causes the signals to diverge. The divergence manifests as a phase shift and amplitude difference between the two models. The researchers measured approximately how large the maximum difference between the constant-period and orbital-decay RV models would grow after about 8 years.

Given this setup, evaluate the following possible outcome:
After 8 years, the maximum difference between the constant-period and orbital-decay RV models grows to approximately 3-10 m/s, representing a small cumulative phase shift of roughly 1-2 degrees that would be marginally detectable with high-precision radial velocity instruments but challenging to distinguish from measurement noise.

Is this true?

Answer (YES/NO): NO